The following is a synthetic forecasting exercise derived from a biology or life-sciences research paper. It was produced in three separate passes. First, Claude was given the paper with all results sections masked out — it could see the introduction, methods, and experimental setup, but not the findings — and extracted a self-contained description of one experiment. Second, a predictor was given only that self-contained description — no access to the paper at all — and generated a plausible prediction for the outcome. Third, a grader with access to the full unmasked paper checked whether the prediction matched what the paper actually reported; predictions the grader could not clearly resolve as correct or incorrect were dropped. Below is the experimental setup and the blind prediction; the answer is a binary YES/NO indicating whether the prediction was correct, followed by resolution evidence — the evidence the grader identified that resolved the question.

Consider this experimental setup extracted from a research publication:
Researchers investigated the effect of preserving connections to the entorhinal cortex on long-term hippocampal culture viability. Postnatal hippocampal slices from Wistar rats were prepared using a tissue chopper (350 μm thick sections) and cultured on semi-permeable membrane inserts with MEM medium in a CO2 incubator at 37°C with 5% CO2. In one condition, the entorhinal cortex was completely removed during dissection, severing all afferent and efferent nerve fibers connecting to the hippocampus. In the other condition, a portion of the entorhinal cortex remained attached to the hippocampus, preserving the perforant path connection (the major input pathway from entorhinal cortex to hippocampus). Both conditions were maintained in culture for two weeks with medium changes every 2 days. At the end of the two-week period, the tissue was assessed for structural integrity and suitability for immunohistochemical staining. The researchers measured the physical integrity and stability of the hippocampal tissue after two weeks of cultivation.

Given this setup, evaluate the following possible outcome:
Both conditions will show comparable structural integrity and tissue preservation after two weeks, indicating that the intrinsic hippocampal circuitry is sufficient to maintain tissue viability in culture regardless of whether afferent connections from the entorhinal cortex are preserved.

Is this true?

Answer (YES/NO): NO